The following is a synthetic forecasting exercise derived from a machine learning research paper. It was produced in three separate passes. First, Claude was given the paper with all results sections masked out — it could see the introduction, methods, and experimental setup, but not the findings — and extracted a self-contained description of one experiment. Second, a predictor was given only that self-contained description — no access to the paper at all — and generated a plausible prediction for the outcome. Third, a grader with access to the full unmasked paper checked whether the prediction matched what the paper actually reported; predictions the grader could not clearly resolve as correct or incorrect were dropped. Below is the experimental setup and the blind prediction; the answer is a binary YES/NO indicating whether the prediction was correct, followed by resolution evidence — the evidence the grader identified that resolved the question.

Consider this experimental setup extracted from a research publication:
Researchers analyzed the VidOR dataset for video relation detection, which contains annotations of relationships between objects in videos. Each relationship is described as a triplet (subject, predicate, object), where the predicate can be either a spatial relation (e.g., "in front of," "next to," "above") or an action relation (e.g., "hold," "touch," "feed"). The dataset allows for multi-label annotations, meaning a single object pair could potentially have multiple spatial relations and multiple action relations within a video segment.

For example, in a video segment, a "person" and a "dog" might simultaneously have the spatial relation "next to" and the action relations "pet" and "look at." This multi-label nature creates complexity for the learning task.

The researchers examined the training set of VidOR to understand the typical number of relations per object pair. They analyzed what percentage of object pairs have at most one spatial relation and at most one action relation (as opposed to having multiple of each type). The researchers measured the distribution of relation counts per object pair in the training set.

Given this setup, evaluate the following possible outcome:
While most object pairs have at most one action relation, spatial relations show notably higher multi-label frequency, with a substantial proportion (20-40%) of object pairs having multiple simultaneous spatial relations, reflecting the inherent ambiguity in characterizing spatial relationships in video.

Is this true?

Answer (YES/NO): NO